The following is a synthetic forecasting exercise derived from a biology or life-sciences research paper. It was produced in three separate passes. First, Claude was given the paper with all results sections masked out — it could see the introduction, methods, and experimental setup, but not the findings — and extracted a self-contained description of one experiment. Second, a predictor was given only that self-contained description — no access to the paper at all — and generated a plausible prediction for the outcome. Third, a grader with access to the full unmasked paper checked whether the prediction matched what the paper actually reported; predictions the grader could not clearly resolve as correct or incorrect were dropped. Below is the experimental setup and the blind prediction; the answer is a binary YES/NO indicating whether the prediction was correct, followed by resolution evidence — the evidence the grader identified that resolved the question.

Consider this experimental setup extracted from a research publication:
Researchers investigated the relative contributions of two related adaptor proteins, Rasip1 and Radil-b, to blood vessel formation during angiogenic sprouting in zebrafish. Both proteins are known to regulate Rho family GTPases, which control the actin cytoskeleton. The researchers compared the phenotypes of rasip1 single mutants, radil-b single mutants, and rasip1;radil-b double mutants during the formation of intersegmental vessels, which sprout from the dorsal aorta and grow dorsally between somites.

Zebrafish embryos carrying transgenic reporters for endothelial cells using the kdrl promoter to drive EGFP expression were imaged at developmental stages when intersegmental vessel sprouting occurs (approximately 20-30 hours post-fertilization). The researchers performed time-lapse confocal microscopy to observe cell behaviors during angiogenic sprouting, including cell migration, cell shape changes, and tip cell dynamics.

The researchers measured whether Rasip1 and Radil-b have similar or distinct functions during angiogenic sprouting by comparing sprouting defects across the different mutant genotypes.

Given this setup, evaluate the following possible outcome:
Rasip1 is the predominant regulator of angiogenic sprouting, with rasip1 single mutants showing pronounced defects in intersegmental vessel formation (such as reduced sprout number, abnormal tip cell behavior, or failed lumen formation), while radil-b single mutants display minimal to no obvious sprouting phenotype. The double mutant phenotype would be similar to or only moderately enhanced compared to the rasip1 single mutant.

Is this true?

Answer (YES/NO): NO